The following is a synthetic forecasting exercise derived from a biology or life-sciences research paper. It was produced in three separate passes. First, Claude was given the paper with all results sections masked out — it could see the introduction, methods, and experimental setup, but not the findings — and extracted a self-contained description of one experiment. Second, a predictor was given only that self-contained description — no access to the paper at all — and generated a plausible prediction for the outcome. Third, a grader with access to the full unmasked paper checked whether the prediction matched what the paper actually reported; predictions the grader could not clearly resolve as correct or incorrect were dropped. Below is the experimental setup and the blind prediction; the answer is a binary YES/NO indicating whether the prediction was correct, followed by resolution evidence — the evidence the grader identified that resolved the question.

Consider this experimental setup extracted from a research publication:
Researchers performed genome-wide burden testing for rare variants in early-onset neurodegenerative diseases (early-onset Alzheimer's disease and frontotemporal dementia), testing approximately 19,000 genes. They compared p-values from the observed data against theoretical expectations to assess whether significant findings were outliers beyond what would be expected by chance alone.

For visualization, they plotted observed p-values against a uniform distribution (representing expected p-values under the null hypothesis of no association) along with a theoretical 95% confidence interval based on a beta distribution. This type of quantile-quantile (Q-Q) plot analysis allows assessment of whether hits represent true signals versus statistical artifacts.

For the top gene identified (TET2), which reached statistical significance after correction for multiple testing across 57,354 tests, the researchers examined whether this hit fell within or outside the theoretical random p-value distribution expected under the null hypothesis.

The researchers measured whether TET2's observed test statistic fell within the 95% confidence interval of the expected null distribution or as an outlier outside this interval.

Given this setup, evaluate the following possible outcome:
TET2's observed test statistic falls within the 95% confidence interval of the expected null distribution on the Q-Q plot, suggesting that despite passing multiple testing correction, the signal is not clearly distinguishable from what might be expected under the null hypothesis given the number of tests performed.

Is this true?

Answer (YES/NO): NO